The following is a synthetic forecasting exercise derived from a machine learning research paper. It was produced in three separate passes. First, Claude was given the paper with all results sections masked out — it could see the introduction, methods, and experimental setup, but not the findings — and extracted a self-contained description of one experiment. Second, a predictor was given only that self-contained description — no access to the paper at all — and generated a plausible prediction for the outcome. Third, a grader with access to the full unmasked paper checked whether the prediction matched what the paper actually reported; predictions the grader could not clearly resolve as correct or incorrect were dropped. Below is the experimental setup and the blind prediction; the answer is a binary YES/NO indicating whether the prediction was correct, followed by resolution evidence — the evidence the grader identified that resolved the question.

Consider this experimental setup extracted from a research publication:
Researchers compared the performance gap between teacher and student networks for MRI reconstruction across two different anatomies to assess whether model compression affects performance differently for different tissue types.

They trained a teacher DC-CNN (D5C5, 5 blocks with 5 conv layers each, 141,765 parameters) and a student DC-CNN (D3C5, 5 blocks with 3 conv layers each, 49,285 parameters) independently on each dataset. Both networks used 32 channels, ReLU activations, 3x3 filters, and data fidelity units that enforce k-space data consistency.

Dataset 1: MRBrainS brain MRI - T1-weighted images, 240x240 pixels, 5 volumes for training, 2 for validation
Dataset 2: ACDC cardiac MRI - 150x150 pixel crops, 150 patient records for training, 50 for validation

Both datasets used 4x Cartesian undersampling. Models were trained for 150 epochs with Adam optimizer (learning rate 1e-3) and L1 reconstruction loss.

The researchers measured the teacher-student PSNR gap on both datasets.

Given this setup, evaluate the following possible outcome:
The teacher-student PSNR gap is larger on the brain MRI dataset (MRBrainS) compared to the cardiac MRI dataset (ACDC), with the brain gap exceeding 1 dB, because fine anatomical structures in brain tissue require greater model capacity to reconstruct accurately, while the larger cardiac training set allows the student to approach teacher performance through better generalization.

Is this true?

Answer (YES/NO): NO